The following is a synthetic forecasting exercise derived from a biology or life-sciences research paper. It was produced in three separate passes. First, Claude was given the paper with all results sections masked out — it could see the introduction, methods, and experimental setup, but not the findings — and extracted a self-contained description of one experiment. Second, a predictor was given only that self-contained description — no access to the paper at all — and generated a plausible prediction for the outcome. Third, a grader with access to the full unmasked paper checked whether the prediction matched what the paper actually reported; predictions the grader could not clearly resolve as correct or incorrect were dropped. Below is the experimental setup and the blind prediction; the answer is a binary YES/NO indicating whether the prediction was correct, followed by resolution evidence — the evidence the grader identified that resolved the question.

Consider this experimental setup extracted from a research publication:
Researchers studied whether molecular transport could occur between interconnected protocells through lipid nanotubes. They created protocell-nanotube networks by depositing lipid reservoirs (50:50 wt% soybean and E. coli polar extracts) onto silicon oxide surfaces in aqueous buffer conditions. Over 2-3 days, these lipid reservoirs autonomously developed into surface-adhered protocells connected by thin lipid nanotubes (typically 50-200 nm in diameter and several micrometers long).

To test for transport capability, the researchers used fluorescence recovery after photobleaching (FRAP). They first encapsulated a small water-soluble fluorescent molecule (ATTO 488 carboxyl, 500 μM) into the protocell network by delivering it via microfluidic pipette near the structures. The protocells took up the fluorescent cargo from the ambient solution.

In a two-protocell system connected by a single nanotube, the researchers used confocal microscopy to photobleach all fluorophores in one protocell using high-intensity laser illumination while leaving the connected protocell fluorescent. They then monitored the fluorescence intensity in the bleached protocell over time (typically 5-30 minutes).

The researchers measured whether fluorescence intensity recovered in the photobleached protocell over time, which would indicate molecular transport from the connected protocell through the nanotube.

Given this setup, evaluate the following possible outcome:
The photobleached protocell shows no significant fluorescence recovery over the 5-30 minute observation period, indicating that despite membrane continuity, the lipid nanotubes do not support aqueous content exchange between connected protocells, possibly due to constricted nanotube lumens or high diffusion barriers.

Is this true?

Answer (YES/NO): NO